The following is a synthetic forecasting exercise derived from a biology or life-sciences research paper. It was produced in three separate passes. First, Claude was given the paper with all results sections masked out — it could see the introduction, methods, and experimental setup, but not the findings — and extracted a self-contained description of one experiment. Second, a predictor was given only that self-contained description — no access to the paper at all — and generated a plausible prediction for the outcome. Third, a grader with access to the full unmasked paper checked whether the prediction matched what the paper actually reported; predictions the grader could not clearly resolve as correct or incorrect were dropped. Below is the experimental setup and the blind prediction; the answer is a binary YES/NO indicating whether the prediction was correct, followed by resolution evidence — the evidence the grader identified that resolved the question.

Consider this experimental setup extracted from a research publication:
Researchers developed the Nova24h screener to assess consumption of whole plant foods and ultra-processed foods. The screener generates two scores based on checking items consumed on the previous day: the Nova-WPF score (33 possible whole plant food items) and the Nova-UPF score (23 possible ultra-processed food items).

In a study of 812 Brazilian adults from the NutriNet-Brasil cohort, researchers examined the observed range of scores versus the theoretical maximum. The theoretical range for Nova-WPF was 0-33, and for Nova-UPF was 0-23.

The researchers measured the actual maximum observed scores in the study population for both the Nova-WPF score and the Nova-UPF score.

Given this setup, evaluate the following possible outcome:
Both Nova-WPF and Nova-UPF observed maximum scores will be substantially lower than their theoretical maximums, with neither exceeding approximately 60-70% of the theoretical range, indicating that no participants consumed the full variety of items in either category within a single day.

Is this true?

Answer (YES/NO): YES